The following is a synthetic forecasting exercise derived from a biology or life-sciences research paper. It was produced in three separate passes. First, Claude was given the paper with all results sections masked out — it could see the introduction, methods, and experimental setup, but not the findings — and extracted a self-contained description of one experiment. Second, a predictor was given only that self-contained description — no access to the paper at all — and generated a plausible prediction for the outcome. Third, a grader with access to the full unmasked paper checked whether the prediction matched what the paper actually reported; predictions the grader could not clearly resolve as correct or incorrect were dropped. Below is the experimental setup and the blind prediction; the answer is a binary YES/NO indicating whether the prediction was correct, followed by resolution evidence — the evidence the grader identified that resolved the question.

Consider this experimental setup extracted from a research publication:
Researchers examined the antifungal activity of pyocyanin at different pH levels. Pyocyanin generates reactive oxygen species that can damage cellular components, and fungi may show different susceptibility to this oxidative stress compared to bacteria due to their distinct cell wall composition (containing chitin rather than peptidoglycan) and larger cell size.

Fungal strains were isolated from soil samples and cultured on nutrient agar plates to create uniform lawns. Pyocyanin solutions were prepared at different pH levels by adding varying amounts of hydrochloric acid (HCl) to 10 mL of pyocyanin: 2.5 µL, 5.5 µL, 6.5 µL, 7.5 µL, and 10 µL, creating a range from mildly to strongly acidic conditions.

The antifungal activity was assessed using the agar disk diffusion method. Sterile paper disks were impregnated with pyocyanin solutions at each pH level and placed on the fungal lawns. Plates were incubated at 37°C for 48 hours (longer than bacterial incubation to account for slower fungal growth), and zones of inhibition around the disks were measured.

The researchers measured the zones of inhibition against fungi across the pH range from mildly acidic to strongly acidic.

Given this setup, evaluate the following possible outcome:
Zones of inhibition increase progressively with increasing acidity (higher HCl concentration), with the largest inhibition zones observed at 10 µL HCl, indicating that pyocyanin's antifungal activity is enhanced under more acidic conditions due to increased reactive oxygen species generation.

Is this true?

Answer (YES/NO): NO